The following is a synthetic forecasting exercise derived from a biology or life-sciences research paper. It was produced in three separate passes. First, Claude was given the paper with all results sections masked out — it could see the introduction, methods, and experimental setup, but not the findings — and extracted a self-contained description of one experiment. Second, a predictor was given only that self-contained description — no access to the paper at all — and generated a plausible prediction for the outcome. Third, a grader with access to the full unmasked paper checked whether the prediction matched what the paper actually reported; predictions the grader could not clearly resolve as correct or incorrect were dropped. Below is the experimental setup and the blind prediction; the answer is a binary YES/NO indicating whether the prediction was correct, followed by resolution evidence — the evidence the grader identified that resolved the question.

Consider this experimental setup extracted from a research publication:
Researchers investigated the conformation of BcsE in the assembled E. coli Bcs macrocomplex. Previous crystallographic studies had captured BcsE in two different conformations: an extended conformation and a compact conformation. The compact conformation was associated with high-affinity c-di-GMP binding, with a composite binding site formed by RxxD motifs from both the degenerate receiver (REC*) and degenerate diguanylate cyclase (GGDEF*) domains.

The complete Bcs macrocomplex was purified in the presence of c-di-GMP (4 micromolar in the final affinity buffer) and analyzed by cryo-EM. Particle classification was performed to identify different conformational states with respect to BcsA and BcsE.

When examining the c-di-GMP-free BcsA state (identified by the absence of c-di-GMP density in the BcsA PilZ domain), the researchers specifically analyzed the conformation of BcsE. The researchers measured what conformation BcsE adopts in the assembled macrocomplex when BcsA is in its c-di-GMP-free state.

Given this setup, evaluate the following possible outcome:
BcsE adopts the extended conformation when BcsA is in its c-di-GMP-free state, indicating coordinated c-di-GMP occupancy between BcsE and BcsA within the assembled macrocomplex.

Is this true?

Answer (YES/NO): NO